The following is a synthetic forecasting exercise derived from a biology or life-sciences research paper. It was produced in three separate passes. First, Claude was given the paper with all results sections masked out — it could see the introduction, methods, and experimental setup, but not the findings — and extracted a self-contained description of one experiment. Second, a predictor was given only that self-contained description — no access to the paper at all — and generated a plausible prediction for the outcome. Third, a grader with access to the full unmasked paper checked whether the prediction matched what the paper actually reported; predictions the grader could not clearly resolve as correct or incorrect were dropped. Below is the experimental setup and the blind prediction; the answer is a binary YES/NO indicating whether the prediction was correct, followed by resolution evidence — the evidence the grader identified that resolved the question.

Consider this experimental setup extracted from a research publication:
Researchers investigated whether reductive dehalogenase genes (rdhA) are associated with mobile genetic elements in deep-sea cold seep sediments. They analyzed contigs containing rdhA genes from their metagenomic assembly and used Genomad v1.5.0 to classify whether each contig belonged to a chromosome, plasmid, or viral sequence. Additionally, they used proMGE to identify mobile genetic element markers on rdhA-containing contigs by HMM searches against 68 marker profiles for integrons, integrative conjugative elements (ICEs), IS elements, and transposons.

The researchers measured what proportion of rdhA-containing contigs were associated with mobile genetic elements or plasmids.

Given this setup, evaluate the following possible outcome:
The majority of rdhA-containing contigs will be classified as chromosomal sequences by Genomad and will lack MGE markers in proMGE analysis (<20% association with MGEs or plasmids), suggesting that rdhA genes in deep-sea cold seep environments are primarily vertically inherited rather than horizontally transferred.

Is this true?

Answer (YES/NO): NO